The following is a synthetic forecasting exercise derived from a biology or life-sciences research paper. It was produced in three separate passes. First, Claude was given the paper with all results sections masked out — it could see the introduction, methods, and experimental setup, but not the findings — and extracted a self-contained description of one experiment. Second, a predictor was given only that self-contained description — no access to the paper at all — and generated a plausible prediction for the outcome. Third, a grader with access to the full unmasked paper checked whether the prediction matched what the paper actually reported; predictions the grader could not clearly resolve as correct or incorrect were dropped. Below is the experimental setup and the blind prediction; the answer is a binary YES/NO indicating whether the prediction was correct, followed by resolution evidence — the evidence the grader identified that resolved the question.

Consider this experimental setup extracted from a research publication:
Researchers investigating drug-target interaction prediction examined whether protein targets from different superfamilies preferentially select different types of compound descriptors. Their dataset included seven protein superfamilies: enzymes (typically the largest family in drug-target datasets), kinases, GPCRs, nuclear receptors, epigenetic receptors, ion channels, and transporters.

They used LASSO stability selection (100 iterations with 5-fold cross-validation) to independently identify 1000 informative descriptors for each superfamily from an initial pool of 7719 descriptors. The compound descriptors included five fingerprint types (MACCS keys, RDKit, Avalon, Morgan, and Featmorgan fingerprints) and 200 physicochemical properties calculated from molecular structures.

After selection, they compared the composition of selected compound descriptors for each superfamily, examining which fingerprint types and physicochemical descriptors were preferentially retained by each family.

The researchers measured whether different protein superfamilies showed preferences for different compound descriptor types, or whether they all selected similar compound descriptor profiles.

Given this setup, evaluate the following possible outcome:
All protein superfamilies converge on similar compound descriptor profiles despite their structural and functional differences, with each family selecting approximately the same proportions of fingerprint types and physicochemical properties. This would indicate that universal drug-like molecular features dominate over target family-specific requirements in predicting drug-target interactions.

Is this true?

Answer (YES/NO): NO